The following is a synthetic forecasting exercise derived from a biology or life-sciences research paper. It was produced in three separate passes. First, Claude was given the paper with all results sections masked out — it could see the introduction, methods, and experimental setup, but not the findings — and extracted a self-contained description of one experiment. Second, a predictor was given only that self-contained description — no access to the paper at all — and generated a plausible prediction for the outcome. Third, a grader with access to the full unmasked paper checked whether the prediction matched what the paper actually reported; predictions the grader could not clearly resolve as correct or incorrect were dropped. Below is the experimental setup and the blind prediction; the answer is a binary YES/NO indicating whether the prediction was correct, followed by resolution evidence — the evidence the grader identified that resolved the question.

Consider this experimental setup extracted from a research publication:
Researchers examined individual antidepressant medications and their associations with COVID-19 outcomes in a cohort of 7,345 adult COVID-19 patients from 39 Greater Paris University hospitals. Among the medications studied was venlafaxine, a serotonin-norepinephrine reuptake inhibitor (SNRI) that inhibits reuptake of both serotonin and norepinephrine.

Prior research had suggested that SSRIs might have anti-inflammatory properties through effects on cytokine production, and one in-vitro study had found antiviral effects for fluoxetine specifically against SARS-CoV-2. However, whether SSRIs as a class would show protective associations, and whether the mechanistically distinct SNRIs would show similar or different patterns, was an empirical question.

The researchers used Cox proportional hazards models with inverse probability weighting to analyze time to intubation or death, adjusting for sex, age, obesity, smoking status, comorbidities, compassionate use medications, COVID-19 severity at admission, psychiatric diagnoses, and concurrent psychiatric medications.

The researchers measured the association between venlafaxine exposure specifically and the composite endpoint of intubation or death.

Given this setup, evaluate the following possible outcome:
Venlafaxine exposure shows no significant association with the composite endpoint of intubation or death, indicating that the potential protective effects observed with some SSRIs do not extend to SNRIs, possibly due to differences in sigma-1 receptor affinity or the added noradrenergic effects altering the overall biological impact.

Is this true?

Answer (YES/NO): NO